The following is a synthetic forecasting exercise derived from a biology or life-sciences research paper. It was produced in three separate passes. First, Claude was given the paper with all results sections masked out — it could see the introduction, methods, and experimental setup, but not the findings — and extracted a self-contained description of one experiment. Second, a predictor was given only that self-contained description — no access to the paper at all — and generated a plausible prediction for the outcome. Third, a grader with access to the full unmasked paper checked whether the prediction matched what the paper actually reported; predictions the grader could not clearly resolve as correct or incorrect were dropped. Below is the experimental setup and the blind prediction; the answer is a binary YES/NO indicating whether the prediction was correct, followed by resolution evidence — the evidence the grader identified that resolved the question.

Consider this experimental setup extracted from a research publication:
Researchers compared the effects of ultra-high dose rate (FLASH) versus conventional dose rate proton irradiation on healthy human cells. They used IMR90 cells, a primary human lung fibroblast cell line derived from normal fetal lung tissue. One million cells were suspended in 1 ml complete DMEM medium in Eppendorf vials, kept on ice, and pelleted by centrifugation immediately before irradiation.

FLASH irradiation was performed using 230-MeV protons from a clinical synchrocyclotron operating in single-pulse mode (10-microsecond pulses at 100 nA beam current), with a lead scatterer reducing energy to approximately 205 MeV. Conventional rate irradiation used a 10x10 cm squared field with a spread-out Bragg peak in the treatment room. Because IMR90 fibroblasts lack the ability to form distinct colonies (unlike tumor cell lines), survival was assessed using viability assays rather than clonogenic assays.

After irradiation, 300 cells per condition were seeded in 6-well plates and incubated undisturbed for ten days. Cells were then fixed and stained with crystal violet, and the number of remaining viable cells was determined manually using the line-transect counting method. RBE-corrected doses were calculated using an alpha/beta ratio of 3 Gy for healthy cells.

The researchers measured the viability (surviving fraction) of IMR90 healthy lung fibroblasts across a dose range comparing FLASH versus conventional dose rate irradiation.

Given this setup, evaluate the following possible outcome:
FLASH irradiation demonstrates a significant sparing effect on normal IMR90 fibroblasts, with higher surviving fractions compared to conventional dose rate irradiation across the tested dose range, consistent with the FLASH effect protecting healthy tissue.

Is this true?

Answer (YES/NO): NO